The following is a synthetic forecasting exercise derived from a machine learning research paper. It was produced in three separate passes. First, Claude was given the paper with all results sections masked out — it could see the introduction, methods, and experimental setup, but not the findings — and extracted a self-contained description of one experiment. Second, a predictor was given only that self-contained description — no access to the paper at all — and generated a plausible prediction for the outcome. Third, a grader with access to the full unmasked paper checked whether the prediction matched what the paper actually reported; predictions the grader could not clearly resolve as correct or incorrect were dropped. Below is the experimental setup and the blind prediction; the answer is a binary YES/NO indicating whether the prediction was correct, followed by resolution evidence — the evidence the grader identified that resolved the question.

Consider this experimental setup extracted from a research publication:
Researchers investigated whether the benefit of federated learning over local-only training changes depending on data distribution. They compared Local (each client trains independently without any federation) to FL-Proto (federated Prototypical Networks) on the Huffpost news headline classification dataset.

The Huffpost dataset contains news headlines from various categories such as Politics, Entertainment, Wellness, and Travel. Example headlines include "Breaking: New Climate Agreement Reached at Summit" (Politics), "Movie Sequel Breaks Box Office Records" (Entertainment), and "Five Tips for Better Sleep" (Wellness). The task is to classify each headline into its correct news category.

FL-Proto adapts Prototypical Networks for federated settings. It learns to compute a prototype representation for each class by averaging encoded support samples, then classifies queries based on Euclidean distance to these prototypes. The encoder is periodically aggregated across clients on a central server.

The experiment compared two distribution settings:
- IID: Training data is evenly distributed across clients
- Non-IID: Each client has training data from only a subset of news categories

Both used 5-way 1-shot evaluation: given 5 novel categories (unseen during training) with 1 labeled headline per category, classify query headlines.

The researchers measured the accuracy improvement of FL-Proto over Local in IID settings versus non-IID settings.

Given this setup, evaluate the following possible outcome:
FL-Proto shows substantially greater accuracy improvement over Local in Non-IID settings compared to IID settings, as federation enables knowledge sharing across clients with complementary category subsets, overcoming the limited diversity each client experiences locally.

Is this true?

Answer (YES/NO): NO